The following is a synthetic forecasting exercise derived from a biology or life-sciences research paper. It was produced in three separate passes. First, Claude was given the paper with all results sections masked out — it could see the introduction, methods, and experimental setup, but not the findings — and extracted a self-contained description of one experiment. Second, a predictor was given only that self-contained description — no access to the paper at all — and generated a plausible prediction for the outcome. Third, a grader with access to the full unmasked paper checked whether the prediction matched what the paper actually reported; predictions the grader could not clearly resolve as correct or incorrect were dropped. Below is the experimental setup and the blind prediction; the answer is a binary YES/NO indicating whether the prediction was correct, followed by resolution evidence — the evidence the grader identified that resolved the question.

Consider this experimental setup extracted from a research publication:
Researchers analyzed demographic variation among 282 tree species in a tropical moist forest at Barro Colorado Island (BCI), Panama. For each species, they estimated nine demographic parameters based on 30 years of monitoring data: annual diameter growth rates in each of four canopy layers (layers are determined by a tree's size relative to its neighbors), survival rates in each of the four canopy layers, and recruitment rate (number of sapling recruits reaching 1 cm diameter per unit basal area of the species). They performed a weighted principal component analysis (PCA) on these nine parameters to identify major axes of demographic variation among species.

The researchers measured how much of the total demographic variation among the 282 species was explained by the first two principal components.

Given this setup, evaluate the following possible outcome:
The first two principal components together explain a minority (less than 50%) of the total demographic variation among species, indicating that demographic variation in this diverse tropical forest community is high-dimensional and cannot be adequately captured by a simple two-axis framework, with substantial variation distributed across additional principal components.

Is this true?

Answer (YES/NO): NO